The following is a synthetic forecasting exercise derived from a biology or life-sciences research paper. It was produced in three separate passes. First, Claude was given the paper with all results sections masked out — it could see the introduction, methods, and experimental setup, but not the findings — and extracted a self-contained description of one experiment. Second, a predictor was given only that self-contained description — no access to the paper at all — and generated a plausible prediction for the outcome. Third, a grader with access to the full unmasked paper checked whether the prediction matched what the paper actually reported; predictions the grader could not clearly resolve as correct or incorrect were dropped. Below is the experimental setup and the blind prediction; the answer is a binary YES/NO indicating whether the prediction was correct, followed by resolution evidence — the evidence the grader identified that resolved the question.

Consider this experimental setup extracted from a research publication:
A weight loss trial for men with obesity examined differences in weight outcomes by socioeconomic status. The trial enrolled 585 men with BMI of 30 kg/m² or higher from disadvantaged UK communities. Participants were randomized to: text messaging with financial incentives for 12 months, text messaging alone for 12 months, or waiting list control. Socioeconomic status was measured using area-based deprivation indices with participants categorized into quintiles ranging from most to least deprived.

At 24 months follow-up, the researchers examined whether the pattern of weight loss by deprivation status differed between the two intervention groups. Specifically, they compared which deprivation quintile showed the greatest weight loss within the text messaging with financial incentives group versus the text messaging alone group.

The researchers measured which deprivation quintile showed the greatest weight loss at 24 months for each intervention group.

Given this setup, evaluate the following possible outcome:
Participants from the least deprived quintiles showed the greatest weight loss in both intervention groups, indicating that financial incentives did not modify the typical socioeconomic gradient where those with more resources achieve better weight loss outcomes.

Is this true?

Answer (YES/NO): NO